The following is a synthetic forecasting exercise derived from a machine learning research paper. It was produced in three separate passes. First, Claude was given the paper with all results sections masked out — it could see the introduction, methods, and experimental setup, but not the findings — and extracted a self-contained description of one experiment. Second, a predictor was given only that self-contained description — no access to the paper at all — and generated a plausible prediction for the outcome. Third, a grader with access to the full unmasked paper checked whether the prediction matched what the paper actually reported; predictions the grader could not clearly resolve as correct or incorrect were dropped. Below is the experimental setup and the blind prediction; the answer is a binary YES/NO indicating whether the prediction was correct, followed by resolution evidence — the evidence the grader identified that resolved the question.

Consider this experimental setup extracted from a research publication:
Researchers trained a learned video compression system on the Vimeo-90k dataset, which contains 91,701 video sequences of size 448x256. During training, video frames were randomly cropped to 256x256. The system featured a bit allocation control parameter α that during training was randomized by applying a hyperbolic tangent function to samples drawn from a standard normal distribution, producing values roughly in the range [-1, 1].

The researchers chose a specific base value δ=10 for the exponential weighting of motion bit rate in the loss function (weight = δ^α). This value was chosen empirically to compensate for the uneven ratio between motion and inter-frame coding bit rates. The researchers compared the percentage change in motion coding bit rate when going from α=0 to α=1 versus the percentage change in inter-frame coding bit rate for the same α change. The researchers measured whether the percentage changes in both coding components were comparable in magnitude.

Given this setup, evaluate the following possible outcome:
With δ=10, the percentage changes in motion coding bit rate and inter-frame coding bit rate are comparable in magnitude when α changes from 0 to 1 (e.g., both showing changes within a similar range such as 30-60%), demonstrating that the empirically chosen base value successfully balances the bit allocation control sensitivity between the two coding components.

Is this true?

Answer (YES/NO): NO